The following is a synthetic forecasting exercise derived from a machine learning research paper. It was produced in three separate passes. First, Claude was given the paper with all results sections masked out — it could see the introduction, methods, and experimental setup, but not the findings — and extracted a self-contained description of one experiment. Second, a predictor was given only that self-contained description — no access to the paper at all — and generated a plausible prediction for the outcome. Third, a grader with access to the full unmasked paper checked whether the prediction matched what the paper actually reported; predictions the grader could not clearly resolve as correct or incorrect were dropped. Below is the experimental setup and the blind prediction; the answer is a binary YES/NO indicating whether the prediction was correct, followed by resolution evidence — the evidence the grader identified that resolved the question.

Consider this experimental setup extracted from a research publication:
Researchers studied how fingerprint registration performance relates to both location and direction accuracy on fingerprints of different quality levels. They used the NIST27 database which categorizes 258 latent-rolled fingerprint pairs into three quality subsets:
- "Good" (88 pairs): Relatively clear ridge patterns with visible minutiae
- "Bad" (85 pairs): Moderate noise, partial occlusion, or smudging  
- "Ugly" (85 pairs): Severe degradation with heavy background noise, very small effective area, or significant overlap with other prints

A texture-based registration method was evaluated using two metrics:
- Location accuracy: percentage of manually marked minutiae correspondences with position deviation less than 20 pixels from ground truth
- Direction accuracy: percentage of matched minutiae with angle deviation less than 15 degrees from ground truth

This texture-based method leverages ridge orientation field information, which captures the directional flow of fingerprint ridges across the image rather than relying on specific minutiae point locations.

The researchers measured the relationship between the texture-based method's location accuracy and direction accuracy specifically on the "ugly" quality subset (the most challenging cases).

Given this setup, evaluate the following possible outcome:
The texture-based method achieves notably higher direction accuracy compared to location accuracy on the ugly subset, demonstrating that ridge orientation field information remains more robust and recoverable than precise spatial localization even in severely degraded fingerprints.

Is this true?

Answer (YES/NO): YES